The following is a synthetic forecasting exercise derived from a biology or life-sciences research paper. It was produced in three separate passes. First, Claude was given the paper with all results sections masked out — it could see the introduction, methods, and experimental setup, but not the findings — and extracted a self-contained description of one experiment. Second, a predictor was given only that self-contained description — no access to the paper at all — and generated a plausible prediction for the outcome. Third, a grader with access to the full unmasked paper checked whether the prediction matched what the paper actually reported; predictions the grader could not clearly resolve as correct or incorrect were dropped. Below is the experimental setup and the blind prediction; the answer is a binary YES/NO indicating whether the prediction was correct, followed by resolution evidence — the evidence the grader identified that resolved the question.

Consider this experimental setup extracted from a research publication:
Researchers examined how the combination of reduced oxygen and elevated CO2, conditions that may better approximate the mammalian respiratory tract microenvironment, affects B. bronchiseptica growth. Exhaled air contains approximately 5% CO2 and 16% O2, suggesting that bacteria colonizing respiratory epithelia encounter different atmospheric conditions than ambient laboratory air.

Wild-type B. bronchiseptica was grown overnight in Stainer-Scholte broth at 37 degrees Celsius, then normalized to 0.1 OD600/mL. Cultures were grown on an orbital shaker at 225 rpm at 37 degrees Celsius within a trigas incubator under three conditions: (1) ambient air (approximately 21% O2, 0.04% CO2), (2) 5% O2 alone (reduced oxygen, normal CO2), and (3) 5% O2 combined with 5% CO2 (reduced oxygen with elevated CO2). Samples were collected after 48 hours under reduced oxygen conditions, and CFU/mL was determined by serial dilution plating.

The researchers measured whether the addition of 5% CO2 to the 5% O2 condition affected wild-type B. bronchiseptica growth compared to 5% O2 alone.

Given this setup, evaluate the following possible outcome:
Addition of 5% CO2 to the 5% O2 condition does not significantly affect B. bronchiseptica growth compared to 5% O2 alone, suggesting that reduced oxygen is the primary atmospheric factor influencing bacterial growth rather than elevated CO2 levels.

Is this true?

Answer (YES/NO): YES